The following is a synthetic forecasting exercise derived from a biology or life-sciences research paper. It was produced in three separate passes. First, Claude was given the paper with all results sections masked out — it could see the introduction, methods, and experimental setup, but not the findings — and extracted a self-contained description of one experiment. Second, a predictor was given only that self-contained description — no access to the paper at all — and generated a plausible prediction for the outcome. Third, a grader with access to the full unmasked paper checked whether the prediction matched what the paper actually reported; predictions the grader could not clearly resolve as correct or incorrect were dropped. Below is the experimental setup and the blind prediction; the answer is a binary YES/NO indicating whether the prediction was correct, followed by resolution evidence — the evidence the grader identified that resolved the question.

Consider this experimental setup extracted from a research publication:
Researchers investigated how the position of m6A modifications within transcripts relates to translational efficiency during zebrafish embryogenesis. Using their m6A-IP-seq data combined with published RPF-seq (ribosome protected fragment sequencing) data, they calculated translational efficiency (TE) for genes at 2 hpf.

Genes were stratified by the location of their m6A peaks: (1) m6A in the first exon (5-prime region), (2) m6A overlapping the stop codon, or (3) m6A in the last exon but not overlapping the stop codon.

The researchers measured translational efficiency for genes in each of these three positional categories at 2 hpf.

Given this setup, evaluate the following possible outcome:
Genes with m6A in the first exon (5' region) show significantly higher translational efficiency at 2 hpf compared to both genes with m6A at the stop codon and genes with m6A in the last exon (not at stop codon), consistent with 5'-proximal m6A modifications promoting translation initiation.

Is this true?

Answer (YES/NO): NO